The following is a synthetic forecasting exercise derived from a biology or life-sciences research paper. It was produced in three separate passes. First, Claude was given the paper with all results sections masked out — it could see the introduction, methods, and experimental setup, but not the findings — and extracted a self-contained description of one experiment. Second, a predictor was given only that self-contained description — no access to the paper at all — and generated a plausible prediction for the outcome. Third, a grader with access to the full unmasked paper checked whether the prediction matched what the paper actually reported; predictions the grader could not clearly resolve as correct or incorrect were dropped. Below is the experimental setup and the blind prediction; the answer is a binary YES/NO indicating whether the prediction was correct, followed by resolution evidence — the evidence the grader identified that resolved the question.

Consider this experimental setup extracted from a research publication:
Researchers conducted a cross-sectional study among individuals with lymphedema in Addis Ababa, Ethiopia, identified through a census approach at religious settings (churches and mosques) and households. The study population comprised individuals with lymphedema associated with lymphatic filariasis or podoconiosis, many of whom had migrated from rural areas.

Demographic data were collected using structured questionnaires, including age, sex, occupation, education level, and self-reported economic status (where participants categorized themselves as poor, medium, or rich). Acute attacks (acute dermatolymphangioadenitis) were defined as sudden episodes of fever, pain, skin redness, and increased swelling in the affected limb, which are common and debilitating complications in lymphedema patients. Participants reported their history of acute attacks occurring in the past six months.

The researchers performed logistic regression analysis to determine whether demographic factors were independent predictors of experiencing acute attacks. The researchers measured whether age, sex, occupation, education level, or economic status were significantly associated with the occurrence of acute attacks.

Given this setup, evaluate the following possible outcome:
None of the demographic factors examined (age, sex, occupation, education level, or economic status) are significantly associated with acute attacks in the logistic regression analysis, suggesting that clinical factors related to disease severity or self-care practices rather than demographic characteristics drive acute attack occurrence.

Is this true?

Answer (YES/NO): YES